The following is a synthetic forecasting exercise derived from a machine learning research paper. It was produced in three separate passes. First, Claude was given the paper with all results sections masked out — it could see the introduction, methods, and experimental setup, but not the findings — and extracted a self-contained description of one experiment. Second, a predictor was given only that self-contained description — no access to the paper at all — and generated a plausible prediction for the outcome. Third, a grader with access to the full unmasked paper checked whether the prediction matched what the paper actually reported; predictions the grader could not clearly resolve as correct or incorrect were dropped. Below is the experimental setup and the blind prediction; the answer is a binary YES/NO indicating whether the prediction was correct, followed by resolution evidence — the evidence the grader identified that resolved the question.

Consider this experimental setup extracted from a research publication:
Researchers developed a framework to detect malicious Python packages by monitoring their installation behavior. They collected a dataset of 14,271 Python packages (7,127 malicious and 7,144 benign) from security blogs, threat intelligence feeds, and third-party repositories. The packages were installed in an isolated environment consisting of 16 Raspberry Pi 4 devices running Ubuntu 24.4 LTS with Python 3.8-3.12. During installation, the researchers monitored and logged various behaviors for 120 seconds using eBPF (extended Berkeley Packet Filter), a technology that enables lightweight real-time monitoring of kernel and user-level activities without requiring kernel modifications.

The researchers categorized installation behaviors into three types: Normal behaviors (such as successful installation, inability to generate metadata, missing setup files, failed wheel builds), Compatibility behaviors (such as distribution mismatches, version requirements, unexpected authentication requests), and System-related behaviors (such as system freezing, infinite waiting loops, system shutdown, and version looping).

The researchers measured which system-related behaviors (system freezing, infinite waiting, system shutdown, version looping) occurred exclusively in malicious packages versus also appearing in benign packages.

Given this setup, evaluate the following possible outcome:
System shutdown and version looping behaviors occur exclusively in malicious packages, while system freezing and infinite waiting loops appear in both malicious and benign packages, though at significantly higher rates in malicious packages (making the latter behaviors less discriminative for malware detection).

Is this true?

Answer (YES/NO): NO